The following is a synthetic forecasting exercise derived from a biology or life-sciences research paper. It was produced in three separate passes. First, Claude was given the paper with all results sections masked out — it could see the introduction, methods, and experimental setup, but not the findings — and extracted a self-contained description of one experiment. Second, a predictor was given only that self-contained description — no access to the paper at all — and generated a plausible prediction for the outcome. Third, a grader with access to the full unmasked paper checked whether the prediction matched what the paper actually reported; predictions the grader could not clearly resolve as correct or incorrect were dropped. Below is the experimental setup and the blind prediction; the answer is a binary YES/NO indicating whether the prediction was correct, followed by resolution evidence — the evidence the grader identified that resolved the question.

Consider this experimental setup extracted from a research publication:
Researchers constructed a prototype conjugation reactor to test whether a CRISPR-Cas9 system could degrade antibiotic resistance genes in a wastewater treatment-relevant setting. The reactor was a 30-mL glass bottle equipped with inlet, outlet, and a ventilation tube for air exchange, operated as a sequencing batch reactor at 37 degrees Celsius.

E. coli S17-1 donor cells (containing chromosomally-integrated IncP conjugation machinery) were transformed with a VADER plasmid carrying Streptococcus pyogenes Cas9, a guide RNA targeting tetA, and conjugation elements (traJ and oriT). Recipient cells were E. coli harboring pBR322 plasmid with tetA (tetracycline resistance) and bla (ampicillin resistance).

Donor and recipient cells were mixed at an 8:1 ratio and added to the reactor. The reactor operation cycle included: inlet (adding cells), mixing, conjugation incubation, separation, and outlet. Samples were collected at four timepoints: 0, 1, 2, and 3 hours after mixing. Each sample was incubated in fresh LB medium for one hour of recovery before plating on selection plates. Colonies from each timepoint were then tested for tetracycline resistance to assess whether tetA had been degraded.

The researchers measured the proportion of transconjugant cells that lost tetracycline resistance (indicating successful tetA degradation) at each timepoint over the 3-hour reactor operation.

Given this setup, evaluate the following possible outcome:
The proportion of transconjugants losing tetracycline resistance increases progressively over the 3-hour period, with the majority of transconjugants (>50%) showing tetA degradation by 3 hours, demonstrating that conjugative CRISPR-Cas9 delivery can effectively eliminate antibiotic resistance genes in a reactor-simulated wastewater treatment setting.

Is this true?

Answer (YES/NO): YES